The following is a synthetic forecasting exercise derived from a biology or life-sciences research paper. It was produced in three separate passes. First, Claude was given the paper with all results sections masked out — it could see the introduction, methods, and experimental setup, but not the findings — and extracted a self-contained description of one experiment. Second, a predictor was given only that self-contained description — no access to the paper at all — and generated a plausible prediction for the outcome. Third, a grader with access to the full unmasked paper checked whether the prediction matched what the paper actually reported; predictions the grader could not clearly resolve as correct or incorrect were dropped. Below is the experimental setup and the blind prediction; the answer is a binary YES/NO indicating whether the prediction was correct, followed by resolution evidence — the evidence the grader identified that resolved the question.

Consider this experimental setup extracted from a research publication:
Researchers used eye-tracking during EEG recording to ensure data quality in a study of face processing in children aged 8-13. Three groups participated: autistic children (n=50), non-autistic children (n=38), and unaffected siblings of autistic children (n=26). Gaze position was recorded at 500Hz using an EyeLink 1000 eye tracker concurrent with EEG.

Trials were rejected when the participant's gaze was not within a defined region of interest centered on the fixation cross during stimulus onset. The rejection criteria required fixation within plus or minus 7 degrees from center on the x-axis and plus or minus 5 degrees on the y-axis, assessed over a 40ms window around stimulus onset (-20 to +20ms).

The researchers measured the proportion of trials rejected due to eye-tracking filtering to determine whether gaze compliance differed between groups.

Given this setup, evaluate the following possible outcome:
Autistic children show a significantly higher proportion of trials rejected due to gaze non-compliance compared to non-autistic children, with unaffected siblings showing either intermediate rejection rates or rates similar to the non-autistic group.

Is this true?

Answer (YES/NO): YES